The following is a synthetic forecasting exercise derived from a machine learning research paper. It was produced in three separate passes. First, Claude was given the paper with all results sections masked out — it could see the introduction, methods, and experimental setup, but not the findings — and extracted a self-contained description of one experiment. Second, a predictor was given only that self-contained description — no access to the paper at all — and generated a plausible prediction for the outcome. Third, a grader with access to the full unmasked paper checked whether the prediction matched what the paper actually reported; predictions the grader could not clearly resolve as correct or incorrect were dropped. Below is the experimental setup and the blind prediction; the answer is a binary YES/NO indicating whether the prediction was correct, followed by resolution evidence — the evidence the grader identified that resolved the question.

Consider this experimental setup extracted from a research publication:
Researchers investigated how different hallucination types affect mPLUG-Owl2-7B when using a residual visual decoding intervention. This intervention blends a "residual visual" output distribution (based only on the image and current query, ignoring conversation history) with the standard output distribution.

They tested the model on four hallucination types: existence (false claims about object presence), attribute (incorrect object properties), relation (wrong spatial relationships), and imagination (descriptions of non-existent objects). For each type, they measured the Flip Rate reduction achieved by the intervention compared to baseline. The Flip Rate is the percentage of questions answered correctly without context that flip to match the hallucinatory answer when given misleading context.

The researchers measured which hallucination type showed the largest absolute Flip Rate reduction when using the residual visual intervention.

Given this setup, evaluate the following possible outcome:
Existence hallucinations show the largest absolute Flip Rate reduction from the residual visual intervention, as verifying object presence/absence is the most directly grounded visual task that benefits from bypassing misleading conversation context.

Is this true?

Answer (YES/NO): YES